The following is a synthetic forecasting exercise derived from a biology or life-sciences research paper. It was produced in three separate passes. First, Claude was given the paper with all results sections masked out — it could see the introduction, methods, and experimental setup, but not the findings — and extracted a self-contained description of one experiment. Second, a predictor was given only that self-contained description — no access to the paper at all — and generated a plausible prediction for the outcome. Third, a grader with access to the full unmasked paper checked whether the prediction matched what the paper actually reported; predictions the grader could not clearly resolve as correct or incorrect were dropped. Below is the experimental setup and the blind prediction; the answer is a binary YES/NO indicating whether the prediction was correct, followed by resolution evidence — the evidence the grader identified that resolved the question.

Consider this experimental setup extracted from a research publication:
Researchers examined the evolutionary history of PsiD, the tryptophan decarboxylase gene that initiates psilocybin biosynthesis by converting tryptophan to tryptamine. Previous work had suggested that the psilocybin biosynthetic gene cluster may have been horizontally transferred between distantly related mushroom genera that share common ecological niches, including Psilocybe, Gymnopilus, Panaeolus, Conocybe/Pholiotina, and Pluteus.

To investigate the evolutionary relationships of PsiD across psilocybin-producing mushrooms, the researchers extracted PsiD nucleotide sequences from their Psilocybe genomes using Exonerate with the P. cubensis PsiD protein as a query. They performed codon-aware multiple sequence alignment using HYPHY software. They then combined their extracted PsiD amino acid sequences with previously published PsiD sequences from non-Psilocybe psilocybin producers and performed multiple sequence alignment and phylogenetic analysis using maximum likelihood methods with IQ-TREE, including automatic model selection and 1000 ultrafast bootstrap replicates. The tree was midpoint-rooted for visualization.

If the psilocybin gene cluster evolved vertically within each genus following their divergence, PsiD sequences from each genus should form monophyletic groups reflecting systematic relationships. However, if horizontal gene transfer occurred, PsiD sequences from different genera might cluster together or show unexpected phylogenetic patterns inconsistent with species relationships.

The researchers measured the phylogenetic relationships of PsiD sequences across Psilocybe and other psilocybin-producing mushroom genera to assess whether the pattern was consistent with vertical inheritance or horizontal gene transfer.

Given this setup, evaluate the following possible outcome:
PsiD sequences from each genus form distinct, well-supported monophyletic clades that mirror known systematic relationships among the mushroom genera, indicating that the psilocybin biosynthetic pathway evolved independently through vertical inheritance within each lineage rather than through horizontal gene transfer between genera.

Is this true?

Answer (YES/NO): NO